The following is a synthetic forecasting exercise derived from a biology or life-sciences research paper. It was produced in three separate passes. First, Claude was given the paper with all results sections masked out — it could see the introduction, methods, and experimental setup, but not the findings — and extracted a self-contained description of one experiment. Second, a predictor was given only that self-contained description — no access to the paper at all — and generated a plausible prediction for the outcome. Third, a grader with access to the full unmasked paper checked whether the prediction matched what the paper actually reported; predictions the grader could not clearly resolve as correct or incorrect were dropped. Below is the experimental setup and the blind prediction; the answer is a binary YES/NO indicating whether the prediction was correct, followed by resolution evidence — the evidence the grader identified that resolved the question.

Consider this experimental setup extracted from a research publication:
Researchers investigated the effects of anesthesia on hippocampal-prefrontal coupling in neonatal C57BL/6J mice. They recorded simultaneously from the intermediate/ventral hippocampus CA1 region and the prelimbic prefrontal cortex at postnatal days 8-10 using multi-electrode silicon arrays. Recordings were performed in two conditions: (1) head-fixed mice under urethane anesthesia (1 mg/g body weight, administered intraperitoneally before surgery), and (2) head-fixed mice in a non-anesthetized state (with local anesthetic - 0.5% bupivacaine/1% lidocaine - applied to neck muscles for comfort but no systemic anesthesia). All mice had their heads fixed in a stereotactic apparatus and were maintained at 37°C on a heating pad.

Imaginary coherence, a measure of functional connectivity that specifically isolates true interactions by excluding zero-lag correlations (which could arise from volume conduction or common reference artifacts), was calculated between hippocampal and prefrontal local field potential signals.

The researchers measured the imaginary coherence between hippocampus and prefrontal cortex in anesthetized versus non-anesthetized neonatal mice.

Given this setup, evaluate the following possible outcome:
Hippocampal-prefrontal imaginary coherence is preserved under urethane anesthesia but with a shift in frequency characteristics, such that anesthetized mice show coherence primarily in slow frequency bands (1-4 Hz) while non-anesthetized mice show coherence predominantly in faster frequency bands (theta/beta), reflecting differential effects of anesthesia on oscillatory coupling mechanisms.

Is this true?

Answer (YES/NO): NO